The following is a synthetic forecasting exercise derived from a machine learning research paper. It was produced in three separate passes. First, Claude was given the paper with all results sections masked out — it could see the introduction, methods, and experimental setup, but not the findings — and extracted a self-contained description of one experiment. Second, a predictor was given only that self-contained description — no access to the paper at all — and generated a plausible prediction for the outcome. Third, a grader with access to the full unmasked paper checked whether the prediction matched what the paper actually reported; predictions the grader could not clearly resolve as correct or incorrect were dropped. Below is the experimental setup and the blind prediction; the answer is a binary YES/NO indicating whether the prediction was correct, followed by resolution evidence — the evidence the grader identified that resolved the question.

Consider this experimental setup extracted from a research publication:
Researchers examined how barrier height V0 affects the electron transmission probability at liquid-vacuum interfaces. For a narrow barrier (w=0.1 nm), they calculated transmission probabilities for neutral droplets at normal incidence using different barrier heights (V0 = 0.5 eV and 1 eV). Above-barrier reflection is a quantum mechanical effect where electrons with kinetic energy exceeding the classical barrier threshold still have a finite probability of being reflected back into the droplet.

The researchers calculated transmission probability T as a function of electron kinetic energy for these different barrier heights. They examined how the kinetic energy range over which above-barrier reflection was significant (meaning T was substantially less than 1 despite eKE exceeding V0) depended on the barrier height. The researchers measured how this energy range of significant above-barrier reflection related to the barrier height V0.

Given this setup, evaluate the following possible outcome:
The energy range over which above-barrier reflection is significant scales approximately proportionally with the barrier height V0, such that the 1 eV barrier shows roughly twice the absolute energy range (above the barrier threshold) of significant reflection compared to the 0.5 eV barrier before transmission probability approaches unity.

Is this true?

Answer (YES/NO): YES